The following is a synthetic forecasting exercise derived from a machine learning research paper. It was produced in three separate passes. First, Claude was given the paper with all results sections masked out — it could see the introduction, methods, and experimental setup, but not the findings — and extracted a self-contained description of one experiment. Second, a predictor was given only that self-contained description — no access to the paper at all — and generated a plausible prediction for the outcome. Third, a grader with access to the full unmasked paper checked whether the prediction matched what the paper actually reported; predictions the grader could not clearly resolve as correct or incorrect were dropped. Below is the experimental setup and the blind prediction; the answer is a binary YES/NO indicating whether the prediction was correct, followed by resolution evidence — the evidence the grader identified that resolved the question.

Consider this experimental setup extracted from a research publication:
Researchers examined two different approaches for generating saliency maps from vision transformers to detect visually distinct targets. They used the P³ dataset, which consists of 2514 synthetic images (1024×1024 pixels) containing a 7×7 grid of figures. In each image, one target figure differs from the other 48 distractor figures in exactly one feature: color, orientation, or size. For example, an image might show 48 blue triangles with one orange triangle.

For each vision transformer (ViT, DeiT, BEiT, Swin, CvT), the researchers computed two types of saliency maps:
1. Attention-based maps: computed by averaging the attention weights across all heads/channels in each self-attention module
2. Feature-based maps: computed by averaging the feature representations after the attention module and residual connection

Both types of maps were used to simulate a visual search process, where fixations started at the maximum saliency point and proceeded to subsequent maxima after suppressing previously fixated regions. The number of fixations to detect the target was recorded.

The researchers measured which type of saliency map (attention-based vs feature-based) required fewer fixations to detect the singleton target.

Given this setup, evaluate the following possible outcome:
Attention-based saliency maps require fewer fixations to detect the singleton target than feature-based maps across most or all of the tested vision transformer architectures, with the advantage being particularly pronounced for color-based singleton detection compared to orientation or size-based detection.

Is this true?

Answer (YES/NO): NO